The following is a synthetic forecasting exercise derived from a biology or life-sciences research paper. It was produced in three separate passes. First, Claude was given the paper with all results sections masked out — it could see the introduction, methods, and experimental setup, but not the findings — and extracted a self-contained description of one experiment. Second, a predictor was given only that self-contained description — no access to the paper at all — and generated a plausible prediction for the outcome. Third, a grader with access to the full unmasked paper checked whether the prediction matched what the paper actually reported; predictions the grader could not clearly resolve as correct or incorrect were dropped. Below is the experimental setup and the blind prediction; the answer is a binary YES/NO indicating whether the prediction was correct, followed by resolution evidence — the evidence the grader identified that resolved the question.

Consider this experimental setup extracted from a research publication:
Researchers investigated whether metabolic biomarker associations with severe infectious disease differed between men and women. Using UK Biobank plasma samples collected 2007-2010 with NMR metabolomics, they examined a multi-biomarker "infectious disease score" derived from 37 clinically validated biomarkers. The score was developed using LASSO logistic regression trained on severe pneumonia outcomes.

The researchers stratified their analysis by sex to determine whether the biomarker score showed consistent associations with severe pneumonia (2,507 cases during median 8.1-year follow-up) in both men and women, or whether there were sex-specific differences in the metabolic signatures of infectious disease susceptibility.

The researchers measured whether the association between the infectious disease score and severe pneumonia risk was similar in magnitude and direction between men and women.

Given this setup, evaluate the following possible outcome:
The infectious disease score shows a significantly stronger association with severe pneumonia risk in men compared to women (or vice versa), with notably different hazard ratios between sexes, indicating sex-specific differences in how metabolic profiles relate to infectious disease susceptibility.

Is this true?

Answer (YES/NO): NO